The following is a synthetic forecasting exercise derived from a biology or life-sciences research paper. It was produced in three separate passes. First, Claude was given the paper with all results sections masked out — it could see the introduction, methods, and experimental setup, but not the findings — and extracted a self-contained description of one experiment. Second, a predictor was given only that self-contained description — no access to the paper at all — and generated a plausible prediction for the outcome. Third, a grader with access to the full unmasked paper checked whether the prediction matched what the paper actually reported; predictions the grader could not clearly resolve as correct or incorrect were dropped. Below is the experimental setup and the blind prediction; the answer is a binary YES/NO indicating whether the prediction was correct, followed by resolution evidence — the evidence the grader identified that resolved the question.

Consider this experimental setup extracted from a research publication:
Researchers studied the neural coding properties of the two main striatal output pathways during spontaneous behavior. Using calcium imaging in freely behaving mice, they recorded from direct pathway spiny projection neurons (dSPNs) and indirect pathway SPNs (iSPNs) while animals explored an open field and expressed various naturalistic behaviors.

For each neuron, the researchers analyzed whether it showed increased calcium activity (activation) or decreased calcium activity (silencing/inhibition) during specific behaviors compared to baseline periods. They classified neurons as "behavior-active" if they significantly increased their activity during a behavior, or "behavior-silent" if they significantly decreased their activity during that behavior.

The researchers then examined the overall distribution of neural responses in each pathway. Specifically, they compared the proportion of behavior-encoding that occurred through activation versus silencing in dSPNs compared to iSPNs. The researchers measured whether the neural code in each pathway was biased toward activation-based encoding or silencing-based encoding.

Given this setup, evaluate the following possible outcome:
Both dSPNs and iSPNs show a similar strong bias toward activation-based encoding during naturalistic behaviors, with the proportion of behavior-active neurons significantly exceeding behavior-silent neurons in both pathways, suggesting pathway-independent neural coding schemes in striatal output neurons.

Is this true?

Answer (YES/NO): NO